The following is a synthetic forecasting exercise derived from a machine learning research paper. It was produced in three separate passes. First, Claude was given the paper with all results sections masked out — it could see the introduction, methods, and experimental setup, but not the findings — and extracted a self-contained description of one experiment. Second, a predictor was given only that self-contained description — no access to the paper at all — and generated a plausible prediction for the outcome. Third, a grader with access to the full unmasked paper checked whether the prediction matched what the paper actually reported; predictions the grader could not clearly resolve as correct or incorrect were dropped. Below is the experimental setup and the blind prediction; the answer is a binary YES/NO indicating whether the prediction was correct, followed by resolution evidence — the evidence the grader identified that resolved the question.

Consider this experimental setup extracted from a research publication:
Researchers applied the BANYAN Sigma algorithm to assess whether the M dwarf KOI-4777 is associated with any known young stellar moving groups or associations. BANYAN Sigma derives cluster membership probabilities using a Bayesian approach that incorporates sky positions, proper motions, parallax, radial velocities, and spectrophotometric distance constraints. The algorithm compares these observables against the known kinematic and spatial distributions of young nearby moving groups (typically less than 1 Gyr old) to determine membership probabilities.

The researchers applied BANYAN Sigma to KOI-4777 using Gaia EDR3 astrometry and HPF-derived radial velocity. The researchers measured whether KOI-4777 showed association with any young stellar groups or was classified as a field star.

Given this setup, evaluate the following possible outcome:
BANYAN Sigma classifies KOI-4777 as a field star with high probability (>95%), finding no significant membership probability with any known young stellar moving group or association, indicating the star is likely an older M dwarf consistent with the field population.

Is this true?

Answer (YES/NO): YES